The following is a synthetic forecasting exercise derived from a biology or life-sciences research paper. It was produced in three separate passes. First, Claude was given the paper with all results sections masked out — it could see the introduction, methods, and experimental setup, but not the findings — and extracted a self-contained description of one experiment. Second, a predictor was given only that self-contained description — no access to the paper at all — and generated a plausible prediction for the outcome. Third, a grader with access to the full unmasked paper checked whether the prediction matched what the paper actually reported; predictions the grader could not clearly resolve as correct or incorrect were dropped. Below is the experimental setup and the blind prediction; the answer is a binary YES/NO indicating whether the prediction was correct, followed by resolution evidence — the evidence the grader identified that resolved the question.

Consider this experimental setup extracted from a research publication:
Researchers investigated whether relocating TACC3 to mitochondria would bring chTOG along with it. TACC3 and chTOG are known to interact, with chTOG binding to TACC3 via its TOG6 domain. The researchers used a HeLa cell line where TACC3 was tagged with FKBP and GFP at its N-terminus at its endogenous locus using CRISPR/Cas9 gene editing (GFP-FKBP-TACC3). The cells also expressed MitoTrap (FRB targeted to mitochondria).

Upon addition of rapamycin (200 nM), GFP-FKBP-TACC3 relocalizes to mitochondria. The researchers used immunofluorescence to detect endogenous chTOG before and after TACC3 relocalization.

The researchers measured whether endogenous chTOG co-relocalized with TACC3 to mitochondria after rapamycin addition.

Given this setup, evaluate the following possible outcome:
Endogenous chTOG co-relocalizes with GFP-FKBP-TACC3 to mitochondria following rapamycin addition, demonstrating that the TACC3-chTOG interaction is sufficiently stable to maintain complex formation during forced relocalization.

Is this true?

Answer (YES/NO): NO